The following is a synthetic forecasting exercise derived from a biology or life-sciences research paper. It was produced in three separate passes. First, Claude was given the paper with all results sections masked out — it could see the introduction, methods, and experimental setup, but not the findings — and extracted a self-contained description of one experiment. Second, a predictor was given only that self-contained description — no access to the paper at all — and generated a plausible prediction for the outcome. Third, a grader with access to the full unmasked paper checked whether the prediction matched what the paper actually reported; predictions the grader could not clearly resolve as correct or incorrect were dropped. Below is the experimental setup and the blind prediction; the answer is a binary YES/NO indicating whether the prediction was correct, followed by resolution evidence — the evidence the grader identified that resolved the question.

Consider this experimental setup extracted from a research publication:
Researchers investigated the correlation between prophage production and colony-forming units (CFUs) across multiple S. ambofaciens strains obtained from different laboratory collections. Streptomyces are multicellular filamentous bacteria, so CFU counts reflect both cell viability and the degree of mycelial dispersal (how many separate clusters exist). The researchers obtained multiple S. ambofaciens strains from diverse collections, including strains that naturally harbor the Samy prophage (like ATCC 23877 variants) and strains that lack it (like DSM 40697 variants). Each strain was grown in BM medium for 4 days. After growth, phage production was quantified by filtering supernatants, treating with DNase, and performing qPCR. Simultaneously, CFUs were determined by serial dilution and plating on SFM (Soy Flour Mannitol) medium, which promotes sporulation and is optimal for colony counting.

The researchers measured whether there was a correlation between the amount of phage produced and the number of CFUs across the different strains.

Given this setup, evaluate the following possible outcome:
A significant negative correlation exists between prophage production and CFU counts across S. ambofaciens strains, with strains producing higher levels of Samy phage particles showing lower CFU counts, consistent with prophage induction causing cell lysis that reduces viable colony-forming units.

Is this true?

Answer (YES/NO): NO